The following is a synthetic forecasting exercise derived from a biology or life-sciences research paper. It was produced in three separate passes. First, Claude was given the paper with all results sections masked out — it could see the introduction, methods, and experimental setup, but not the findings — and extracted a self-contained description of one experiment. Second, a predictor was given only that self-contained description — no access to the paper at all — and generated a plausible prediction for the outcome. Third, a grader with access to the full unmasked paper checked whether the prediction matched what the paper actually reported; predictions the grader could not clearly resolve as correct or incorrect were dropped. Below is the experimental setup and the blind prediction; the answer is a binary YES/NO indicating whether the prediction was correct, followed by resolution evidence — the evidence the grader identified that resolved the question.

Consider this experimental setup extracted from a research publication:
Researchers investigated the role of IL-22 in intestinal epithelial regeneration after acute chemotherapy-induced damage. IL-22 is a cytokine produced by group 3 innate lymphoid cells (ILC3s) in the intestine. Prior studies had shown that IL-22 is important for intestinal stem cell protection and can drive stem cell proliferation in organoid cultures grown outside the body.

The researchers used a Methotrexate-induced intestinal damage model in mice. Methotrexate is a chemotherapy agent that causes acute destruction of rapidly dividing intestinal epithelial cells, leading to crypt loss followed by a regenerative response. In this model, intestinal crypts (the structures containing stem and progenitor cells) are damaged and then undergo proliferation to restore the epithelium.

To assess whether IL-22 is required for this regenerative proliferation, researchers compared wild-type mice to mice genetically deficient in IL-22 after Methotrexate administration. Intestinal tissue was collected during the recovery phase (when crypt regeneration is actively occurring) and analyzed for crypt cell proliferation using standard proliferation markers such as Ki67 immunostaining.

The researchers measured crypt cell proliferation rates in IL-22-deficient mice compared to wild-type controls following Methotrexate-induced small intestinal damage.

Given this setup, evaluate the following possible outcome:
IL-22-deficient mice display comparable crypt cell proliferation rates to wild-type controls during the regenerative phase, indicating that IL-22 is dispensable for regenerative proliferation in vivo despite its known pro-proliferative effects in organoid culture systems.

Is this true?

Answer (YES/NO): YES